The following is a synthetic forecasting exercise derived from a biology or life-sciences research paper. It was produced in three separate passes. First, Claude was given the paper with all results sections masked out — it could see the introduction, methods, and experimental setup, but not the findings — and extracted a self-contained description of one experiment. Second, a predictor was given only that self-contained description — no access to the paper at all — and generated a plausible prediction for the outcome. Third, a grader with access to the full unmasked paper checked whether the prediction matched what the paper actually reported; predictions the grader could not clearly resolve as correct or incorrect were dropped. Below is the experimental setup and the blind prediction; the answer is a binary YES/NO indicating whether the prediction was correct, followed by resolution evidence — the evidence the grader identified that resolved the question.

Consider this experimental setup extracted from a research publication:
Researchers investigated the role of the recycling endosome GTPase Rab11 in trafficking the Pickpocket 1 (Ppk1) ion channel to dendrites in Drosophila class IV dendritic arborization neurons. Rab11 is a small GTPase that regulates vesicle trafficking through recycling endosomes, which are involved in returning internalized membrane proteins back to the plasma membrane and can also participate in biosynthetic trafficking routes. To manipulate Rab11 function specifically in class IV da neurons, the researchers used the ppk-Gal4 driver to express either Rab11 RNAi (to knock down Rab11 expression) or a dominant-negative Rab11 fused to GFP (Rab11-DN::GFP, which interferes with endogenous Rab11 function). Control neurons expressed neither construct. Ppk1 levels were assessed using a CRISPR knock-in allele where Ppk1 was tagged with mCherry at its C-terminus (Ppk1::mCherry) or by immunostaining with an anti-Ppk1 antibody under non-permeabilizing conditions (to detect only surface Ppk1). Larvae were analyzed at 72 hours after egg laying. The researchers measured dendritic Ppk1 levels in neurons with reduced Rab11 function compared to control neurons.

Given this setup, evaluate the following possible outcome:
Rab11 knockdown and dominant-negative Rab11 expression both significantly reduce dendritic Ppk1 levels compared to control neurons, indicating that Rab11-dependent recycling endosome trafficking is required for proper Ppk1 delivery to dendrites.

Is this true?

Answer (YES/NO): NO